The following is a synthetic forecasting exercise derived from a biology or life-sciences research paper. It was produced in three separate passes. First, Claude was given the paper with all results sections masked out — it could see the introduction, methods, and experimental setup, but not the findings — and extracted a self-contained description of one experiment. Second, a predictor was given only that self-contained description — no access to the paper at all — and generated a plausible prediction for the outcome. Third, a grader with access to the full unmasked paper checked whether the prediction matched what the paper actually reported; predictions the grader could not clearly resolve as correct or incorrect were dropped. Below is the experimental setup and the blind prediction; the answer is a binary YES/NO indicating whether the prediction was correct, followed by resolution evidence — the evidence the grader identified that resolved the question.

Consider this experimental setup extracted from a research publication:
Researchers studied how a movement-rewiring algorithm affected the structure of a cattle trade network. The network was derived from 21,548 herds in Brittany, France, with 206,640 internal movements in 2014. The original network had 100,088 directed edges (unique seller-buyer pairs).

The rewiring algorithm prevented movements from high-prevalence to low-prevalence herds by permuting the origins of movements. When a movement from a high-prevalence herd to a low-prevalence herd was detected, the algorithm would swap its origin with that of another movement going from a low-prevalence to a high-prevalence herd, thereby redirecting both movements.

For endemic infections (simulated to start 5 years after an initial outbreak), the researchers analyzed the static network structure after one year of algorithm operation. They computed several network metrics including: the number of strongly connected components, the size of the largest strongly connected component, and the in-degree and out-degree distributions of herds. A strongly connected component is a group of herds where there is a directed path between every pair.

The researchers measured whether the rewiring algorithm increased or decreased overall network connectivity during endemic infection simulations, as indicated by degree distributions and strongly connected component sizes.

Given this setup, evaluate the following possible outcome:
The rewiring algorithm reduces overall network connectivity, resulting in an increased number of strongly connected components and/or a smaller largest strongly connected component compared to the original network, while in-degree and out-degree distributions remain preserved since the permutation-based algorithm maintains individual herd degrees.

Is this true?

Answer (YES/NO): NO